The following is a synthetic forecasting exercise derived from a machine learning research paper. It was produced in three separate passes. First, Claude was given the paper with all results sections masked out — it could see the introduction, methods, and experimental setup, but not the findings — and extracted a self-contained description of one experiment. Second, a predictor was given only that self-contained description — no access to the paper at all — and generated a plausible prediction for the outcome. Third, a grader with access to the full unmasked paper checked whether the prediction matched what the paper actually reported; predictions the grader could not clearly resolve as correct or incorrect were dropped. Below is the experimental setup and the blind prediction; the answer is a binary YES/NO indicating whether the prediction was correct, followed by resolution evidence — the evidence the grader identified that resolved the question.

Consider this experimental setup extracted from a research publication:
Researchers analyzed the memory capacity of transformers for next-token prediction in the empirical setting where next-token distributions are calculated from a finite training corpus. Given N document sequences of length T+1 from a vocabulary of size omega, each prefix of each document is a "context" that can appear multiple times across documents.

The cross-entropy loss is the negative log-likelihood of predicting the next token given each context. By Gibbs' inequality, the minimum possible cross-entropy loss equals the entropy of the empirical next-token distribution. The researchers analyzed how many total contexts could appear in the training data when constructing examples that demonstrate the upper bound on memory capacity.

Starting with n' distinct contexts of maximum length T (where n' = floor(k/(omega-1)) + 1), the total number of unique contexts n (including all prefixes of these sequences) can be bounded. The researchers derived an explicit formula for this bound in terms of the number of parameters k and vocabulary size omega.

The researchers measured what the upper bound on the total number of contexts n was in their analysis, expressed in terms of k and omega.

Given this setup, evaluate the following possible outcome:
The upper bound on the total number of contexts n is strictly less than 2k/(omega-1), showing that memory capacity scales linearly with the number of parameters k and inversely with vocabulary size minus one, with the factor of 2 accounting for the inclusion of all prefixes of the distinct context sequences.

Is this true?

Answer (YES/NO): NO